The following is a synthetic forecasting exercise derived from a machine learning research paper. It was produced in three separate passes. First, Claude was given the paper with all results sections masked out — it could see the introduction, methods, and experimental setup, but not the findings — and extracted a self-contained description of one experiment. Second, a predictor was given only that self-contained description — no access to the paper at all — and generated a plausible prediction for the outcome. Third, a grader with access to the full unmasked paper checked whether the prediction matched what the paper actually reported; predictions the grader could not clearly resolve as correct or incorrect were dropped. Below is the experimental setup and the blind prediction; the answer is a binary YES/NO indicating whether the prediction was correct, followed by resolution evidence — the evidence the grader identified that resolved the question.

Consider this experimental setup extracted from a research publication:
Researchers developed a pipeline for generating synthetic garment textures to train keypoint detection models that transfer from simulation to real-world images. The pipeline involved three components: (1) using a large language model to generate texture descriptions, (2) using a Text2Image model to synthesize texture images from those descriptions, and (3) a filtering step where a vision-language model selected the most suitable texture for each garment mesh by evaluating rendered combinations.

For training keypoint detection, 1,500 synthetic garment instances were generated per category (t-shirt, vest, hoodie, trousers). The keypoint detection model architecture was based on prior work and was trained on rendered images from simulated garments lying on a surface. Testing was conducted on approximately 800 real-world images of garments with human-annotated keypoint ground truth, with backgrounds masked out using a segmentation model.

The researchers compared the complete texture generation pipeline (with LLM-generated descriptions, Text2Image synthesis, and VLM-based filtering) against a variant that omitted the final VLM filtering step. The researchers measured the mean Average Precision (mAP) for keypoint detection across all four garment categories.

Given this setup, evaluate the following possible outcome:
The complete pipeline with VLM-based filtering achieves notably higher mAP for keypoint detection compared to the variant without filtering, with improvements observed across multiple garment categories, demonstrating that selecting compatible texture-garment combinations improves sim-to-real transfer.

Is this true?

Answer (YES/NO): NO